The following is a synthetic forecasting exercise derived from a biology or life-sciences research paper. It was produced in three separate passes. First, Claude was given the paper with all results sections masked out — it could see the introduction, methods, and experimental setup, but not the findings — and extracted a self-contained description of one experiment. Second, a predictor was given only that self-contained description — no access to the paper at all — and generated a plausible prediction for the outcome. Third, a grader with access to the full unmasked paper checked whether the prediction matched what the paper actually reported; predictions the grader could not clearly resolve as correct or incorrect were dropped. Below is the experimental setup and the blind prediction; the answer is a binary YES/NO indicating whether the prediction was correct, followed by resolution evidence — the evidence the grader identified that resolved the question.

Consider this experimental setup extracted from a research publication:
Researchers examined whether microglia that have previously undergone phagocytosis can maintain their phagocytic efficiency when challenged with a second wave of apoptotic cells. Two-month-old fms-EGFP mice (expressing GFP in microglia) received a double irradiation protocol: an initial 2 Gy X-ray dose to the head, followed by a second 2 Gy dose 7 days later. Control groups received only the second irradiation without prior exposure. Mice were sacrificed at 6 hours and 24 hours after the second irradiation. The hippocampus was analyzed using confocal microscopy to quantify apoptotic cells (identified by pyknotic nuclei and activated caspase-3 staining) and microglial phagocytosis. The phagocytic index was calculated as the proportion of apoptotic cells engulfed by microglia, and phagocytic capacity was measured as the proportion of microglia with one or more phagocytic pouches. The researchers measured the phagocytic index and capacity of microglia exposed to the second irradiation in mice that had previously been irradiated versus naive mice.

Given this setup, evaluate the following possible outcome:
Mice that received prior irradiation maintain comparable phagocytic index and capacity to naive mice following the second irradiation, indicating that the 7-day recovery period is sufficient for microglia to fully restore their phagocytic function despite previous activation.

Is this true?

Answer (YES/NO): YES